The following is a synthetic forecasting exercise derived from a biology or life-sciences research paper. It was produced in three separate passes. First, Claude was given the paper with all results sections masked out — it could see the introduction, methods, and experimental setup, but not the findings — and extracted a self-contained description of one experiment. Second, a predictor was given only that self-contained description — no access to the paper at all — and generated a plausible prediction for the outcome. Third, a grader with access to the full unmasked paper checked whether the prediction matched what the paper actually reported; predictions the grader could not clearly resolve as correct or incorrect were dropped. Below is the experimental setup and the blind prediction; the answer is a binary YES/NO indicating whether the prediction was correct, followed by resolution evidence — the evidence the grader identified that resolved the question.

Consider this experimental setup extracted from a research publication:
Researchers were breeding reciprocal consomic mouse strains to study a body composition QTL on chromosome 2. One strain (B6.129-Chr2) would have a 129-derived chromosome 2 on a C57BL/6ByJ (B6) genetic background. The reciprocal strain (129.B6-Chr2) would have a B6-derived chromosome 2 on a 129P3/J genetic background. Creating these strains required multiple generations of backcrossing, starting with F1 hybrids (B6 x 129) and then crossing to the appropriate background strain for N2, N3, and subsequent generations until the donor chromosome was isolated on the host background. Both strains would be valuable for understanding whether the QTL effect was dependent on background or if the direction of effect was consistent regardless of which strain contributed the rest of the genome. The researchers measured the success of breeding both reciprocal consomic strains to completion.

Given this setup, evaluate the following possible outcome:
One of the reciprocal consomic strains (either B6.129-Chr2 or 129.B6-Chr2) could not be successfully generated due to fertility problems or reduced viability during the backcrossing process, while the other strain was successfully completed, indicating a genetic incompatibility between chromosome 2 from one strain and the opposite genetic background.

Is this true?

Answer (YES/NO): YES